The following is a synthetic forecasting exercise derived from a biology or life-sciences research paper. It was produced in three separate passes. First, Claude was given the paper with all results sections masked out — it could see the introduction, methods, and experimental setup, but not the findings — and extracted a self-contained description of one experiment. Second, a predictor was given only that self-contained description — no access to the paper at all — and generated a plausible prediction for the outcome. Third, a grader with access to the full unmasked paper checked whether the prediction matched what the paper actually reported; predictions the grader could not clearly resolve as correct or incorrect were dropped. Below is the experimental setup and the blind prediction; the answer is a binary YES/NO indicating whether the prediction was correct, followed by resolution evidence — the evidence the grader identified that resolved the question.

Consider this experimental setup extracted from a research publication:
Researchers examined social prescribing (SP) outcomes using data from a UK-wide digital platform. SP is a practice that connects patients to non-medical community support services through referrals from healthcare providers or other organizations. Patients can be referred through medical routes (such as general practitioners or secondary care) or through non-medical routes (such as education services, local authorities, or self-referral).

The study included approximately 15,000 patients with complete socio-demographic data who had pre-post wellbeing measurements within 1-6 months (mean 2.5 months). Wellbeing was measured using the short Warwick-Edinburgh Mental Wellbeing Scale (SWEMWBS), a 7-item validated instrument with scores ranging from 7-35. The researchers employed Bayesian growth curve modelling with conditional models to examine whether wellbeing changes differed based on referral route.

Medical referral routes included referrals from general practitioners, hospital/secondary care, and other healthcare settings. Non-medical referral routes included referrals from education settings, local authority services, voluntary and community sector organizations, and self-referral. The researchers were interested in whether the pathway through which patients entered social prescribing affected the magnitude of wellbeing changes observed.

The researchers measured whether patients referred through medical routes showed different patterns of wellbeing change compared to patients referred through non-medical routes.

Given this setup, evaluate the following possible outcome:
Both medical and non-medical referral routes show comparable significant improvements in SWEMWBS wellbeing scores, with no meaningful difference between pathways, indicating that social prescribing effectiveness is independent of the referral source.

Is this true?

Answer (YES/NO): YES